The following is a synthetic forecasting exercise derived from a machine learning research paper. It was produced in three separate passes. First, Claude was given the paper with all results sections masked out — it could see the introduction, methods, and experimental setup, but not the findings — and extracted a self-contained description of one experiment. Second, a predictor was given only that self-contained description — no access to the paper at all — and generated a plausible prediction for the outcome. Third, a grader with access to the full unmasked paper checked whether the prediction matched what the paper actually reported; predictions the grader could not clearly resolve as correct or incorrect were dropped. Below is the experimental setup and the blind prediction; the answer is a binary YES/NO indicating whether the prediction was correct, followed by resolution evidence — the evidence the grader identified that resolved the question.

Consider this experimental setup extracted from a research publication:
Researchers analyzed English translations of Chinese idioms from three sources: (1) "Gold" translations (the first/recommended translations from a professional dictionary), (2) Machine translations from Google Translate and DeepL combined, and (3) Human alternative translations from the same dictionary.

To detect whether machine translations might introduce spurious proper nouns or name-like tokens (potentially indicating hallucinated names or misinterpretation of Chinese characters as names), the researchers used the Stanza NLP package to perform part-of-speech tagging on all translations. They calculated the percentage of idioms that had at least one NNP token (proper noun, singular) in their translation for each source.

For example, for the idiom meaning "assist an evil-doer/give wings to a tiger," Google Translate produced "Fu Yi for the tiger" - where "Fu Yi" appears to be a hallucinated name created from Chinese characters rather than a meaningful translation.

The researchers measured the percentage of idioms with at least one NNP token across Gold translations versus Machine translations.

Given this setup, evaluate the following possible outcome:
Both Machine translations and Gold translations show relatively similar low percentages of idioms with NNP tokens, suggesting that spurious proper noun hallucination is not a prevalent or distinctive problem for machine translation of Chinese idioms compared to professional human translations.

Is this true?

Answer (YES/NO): NO